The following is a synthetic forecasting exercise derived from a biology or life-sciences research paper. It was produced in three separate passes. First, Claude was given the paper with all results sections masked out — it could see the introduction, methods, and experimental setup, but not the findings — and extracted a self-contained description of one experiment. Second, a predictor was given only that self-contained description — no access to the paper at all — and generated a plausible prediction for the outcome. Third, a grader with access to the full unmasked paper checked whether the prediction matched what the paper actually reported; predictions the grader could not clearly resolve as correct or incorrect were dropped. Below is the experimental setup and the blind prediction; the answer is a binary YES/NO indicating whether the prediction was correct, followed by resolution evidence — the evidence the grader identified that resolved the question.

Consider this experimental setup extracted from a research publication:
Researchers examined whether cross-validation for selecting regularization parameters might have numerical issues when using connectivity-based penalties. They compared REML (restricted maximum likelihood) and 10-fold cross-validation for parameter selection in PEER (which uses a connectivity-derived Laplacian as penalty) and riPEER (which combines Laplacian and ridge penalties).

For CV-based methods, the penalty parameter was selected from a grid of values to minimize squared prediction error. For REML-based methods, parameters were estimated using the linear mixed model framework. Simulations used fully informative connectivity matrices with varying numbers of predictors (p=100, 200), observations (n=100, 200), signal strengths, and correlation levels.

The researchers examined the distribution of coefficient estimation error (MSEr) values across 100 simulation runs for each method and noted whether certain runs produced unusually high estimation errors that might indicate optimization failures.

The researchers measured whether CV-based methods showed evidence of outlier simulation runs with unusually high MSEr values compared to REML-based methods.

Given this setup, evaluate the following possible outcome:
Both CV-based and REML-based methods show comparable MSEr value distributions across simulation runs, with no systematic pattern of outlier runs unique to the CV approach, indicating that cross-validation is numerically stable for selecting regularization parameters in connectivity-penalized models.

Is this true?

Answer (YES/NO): NO